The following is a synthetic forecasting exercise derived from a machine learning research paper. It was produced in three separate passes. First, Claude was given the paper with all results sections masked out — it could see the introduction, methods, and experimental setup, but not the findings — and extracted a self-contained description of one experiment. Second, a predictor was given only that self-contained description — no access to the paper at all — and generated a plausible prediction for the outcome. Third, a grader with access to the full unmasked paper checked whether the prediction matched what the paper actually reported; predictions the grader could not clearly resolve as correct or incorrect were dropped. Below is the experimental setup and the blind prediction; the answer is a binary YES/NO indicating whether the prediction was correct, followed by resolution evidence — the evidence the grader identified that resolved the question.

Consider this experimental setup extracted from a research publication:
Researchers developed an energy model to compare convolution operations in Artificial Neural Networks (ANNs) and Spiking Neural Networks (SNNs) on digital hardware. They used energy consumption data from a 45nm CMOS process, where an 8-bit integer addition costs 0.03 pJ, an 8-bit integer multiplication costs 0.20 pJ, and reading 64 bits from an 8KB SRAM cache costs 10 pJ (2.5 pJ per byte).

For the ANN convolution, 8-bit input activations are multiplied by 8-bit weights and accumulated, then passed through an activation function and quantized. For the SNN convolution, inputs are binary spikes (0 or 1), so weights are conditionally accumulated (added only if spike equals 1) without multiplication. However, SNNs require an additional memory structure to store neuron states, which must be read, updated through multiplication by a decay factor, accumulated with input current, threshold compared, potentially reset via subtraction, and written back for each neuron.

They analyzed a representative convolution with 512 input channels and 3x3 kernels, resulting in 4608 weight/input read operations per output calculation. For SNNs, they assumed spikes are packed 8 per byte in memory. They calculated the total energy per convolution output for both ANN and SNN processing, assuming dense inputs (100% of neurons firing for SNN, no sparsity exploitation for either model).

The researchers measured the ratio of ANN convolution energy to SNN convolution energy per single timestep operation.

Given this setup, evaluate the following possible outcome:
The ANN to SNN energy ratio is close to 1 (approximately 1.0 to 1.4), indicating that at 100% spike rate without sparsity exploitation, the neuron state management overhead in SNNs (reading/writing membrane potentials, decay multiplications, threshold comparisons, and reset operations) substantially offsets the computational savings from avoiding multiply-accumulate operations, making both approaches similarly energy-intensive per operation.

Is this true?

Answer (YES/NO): NO